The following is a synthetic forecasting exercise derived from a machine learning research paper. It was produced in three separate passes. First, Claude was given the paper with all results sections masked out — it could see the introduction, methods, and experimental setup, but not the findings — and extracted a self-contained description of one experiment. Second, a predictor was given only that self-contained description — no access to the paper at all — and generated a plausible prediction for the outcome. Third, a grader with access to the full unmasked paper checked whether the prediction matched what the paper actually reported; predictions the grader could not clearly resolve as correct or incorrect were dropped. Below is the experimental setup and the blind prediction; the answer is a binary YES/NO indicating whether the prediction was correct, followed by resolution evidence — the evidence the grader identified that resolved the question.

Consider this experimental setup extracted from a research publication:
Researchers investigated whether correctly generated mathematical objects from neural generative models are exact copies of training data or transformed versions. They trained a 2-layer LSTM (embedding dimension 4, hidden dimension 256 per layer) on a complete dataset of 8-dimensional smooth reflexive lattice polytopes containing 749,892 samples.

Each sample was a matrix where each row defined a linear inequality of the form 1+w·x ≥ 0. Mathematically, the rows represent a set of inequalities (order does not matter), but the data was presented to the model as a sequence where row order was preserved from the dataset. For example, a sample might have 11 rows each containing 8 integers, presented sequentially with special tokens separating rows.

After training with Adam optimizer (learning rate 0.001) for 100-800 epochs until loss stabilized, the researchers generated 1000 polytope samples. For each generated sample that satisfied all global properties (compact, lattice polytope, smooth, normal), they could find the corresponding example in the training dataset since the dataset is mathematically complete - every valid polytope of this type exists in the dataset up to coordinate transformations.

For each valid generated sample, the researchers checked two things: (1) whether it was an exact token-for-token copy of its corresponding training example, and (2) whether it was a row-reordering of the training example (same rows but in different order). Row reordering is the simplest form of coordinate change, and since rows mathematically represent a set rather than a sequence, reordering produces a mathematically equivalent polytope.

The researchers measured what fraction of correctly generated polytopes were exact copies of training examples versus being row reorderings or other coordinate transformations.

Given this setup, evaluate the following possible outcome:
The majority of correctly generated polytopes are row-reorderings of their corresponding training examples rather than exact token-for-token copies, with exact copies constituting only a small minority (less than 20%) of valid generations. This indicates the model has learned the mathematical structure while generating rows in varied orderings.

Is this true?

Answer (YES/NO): NO